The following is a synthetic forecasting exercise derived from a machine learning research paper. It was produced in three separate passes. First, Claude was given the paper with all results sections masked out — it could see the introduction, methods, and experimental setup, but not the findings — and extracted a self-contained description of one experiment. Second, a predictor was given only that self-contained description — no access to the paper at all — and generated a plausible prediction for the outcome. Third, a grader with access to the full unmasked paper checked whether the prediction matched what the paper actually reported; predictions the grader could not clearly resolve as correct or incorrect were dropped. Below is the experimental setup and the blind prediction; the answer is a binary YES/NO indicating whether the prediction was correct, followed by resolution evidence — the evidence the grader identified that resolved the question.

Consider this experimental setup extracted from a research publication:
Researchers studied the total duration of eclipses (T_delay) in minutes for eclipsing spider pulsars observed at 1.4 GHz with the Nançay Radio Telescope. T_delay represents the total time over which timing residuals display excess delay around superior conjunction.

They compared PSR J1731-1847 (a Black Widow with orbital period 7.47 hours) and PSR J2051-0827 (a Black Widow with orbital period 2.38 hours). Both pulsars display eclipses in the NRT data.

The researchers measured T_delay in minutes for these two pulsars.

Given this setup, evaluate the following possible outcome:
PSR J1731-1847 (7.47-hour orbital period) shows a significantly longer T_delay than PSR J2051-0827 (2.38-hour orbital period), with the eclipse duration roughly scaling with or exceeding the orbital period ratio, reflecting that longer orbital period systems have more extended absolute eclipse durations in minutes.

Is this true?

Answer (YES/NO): YES